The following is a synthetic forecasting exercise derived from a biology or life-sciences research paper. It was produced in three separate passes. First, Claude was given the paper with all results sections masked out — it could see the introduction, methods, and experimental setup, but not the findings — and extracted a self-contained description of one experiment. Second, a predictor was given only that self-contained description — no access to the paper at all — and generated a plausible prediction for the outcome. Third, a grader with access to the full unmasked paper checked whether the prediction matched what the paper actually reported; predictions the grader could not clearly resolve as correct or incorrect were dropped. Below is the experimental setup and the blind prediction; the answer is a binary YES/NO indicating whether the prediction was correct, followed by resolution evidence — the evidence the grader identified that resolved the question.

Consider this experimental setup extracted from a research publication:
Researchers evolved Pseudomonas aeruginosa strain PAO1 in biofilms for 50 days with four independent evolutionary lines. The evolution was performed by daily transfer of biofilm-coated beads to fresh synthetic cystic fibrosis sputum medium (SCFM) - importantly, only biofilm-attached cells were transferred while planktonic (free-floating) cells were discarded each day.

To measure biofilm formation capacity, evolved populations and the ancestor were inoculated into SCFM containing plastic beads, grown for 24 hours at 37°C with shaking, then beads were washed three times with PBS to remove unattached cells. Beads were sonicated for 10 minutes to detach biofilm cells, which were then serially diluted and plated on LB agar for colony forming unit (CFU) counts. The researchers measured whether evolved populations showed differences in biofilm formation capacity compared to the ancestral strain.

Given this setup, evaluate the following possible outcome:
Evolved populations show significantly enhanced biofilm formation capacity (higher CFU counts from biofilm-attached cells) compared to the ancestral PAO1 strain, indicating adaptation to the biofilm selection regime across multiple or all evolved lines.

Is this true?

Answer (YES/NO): YES